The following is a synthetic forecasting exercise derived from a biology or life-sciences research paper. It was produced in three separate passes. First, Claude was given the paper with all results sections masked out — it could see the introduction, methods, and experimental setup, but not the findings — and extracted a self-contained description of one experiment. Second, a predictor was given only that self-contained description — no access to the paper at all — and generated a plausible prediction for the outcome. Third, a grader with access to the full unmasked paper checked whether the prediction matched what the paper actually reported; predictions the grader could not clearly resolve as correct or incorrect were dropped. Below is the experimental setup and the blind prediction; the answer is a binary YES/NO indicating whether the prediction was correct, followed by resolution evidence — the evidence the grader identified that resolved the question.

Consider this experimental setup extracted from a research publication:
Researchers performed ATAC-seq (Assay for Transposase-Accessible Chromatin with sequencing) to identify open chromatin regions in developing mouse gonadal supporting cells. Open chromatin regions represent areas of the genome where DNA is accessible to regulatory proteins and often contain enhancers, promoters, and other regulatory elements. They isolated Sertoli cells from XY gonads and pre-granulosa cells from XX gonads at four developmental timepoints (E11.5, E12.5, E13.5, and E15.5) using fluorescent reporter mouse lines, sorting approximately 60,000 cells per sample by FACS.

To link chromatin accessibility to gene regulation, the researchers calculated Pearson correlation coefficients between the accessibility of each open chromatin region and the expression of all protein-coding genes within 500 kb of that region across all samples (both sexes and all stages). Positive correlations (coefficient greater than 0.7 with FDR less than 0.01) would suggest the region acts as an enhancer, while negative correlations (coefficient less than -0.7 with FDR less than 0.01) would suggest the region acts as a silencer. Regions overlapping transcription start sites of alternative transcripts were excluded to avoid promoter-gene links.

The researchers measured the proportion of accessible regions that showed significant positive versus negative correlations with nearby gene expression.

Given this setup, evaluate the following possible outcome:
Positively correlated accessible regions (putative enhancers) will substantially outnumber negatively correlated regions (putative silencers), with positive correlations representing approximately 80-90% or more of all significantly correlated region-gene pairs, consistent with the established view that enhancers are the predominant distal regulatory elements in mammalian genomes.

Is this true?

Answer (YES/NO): NO